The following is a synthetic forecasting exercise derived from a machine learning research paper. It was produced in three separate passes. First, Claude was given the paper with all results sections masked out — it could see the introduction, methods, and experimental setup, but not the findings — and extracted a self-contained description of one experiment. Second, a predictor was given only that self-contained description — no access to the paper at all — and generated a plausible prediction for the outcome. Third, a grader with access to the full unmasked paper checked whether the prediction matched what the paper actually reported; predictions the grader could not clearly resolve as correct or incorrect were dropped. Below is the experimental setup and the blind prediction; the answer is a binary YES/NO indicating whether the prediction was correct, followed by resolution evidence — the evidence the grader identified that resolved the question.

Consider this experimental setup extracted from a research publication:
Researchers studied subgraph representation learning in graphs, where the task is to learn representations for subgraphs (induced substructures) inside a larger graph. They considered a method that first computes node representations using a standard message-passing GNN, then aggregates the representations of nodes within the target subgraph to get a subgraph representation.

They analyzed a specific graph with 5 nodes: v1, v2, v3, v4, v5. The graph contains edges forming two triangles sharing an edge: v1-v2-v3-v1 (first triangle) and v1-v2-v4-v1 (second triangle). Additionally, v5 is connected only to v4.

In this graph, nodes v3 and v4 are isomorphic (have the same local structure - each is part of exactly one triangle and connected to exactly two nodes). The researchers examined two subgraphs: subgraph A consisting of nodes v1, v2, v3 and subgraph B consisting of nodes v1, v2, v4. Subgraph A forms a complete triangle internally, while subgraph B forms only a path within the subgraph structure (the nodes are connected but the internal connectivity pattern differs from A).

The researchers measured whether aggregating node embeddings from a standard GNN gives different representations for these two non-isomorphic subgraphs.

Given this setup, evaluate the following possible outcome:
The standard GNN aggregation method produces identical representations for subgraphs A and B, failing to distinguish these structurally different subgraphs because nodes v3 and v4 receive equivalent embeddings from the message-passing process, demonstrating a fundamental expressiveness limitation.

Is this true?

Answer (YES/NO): YES